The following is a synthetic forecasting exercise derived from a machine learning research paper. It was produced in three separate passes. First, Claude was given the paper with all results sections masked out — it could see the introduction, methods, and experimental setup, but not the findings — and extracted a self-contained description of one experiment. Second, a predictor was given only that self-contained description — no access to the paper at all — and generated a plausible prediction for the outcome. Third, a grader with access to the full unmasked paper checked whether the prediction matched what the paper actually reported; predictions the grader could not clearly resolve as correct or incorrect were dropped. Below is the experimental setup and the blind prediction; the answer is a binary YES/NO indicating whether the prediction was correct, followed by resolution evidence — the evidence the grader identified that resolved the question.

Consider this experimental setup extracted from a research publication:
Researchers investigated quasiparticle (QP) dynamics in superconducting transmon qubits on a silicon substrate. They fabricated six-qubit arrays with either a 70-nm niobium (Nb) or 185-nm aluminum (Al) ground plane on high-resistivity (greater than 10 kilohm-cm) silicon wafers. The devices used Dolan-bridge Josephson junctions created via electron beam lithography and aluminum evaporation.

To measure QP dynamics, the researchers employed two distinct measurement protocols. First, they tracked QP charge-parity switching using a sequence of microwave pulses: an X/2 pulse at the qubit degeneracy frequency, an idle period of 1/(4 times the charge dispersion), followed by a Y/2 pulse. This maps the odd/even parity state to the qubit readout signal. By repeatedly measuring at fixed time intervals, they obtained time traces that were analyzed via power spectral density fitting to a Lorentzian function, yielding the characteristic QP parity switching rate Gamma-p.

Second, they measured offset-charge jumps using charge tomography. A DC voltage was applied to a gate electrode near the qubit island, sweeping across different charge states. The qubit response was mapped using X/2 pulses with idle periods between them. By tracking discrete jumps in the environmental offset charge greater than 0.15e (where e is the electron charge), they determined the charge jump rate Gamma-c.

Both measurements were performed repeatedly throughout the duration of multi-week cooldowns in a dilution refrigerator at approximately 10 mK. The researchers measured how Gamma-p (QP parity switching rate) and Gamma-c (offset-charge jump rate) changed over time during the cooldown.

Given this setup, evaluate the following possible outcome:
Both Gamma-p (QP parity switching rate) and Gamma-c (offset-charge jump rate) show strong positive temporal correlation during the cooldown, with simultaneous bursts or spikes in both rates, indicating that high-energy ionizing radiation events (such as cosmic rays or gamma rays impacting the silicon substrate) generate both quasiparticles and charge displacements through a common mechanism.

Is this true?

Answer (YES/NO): NO